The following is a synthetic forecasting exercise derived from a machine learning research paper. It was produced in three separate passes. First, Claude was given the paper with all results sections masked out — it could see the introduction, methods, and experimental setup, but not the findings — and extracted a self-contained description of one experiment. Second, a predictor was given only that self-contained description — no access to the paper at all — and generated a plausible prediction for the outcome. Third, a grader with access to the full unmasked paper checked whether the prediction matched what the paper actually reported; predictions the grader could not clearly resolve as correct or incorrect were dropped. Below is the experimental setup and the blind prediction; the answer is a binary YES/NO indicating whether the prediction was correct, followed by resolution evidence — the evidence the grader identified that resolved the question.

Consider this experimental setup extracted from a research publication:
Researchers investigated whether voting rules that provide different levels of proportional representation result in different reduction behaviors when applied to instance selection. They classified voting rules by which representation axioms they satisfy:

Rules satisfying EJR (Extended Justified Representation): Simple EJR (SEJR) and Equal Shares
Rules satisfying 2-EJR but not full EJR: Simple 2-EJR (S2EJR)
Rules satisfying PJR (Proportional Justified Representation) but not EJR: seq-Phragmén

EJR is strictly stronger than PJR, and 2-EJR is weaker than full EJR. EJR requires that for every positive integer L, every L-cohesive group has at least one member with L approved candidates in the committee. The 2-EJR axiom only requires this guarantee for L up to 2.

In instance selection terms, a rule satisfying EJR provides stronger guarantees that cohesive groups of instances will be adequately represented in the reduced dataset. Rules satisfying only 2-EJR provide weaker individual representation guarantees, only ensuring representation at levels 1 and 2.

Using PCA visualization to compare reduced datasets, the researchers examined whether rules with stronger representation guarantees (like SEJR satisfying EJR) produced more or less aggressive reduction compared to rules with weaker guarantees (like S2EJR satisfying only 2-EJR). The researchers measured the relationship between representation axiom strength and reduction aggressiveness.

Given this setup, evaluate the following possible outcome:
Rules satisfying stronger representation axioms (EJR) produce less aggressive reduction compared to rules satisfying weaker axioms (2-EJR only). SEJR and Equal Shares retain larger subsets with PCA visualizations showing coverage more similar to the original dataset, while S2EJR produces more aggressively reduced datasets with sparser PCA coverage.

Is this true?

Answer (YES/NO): YES